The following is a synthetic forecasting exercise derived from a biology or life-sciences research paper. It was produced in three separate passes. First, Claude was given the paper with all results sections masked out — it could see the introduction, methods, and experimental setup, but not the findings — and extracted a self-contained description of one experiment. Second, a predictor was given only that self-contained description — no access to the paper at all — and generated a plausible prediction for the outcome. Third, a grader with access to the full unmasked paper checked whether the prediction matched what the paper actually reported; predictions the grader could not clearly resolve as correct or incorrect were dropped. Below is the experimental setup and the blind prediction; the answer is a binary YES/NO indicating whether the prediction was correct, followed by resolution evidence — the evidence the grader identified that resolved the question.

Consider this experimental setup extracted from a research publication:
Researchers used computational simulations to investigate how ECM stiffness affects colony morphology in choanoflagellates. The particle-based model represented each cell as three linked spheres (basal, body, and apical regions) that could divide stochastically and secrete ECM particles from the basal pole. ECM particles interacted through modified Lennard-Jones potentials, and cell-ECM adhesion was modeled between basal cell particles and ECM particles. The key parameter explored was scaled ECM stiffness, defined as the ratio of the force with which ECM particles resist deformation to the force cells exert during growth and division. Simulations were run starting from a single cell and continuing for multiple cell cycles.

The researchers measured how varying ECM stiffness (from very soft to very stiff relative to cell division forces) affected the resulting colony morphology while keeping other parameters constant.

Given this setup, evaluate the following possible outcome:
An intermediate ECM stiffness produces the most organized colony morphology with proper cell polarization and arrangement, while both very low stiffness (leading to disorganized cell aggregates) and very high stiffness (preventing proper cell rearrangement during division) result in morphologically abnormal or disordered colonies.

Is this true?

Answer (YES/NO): NO